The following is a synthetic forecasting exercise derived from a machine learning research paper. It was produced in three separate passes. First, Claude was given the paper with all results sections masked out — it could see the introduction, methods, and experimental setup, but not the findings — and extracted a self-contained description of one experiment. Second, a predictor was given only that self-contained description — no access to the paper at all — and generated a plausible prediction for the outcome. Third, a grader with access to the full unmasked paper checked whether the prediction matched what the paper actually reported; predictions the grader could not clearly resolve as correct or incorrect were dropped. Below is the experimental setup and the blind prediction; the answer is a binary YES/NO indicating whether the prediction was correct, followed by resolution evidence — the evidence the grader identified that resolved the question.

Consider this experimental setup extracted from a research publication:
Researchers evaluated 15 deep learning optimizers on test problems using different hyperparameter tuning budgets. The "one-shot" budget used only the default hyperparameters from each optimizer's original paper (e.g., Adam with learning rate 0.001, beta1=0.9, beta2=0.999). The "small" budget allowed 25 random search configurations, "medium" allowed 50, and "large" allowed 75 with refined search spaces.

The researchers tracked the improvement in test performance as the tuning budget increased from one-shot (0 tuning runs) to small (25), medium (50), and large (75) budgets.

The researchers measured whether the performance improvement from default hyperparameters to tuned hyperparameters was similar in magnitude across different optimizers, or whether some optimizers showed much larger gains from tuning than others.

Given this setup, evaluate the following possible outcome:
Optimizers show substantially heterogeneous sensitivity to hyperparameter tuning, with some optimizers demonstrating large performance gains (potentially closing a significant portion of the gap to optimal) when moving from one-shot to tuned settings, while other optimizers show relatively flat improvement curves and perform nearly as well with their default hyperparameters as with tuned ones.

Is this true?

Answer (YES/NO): YES